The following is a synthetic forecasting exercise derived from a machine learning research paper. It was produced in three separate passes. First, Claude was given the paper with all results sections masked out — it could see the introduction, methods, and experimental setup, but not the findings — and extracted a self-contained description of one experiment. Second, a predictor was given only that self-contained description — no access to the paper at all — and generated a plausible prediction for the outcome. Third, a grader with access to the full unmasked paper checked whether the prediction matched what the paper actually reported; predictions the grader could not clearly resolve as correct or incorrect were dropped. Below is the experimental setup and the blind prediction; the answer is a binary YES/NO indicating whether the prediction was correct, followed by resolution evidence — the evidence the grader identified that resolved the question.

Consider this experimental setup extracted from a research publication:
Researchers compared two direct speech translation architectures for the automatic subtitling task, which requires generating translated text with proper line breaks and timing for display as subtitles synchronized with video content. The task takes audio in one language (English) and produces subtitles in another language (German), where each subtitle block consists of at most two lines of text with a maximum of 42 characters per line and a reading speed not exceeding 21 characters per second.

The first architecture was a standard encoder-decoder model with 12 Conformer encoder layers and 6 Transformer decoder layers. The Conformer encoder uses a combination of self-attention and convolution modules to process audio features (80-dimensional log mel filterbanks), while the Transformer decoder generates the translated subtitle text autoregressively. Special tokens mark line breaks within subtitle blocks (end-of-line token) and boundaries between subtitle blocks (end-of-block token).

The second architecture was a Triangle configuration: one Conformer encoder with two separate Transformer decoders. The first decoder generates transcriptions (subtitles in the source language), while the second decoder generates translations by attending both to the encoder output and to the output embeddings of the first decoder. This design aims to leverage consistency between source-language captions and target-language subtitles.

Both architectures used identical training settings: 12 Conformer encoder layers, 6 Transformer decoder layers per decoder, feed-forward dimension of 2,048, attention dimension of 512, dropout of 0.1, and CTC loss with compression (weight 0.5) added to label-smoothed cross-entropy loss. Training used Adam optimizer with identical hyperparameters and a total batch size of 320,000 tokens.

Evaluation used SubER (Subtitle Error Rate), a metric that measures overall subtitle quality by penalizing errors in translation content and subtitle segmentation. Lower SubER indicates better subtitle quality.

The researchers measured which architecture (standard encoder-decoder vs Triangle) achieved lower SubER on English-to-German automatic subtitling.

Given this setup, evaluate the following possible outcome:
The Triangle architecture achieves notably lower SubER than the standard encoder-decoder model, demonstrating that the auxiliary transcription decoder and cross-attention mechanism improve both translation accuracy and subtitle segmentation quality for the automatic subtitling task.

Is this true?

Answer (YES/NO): NO